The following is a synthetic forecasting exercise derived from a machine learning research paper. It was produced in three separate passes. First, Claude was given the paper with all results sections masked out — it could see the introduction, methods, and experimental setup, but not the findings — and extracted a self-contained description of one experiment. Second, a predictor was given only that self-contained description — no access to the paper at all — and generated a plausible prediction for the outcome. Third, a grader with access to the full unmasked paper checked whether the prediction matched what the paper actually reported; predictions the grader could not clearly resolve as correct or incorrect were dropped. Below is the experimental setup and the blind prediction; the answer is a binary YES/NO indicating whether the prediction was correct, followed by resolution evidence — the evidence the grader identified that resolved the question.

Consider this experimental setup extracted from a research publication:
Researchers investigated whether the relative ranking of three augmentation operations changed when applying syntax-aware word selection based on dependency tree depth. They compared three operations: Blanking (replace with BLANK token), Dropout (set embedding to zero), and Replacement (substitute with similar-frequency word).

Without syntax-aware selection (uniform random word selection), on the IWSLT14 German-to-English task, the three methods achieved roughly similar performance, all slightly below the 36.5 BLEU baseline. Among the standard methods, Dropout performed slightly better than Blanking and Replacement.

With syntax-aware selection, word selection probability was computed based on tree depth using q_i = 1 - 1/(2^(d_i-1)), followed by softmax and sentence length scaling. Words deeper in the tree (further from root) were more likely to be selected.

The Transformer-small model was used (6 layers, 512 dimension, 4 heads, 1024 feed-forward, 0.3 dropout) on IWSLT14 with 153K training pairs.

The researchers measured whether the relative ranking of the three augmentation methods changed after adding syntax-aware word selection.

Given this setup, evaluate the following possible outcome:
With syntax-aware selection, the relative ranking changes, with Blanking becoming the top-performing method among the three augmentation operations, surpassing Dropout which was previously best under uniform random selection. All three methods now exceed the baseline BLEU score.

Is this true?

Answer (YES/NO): NO